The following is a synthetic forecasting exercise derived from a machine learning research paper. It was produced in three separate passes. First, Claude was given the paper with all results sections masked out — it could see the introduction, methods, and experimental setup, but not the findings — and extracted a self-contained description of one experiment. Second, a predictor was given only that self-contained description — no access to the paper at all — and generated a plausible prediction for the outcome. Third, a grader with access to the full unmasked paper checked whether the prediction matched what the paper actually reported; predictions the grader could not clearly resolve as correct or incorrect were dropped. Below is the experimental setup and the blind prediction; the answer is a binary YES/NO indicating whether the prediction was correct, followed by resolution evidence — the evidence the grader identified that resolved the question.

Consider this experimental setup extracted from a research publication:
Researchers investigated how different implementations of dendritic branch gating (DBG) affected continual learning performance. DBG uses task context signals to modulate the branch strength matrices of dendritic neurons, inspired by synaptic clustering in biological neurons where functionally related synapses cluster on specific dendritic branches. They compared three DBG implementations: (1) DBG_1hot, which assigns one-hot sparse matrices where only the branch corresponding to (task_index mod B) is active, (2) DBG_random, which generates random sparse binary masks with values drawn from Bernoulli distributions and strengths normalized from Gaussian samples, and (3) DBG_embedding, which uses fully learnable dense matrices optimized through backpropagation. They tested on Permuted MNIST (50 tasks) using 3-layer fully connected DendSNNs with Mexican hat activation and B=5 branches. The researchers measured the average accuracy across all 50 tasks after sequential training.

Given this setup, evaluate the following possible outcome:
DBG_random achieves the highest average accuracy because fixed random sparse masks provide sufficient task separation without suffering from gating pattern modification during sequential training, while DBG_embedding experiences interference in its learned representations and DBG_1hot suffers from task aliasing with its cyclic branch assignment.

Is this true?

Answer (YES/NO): YES